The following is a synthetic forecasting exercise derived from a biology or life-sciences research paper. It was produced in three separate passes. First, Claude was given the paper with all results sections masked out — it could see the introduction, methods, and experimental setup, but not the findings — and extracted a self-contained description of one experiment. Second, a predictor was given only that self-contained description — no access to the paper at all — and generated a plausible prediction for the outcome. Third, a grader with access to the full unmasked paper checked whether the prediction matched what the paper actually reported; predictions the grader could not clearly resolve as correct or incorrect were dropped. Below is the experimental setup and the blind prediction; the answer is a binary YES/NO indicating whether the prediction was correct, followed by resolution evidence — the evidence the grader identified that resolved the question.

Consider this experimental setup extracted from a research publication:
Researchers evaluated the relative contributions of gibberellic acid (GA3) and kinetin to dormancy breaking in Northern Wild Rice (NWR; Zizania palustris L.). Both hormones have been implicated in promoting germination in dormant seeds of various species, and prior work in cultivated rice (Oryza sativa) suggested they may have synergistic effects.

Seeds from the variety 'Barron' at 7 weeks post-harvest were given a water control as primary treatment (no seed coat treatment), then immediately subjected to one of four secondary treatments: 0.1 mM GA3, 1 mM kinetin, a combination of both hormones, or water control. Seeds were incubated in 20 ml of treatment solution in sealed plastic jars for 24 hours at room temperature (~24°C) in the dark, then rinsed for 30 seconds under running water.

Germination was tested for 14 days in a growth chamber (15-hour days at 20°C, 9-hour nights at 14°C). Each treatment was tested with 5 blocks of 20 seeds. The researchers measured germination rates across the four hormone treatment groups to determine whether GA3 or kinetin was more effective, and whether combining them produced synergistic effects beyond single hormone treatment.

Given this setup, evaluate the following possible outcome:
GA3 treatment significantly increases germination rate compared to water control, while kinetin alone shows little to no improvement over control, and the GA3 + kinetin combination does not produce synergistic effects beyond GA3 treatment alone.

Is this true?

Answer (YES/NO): NO